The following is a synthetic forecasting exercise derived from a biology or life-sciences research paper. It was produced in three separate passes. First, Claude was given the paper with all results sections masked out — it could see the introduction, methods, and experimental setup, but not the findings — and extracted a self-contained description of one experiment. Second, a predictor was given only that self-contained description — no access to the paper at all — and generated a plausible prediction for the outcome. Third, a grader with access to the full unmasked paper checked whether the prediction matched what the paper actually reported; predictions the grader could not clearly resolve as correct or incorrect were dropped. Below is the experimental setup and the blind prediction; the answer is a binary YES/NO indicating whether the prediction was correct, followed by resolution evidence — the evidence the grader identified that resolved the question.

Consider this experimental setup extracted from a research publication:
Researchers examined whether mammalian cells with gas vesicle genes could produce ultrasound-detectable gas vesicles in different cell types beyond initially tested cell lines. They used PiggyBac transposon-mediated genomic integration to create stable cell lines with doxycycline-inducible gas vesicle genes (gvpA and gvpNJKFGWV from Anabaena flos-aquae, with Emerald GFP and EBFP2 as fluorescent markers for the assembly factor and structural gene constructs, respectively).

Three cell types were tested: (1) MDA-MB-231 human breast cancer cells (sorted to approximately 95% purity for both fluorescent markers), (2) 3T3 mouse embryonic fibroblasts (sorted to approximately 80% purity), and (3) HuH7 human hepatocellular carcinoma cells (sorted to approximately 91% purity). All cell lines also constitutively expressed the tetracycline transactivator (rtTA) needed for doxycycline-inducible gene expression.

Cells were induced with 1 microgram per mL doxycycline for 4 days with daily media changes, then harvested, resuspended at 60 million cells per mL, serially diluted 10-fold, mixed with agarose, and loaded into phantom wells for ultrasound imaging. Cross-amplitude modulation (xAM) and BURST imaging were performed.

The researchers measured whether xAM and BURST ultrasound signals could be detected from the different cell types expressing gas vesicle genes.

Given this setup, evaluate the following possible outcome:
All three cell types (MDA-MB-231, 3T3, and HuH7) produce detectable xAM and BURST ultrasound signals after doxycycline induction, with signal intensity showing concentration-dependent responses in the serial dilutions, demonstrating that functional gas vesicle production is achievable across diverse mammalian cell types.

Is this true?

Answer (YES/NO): YES